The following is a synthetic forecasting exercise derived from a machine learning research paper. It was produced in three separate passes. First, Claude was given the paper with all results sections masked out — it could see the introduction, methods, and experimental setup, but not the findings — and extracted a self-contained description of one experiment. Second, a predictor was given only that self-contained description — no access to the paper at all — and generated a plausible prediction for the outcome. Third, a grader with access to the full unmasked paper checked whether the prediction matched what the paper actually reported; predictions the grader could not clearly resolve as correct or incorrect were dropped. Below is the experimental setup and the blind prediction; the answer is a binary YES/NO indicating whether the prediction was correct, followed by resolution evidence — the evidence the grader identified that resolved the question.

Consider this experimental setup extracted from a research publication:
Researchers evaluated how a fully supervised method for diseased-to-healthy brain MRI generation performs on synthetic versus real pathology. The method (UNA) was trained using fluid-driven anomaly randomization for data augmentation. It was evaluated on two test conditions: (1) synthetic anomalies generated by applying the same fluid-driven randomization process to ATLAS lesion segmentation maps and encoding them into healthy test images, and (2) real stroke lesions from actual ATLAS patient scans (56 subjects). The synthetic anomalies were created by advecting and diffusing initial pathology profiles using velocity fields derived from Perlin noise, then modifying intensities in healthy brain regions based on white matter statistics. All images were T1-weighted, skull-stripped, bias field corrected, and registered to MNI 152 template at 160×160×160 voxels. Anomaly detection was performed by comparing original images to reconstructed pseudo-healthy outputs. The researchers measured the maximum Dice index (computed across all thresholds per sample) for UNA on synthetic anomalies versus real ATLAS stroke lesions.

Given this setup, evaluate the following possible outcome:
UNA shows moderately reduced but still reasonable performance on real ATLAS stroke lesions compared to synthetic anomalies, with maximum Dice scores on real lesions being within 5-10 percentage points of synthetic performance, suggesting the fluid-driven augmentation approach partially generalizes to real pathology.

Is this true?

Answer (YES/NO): NO